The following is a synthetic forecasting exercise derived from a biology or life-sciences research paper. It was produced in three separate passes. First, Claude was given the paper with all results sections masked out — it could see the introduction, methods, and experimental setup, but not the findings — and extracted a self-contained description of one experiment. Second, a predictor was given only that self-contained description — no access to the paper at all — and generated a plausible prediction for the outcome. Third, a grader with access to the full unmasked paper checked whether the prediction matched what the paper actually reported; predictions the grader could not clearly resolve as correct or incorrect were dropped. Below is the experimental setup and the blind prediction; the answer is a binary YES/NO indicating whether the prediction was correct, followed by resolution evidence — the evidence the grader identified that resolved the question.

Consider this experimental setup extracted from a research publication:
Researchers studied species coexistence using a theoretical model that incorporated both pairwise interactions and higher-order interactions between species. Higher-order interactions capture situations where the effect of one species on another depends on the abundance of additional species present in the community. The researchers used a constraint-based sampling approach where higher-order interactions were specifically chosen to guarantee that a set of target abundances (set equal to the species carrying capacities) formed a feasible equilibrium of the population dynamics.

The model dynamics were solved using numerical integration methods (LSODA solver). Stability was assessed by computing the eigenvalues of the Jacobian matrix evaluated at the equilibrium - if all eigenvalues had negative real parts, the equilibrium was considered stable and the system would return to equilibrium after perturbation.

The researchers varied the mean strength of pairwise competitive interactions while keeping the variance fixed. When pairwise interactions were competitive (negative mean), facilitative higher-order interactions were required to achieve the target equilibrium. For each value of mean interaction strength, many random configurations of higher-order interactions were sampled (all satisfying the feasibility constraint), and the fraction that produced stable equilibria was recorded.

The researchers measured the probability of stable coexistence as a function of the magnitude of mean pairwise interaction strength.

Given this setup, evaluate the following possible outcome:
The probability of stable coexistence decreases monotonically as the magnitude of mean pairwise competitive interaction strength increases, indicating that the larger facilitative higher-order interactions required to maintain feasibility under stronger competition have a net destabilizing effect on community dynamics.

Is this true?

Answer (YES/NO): YES